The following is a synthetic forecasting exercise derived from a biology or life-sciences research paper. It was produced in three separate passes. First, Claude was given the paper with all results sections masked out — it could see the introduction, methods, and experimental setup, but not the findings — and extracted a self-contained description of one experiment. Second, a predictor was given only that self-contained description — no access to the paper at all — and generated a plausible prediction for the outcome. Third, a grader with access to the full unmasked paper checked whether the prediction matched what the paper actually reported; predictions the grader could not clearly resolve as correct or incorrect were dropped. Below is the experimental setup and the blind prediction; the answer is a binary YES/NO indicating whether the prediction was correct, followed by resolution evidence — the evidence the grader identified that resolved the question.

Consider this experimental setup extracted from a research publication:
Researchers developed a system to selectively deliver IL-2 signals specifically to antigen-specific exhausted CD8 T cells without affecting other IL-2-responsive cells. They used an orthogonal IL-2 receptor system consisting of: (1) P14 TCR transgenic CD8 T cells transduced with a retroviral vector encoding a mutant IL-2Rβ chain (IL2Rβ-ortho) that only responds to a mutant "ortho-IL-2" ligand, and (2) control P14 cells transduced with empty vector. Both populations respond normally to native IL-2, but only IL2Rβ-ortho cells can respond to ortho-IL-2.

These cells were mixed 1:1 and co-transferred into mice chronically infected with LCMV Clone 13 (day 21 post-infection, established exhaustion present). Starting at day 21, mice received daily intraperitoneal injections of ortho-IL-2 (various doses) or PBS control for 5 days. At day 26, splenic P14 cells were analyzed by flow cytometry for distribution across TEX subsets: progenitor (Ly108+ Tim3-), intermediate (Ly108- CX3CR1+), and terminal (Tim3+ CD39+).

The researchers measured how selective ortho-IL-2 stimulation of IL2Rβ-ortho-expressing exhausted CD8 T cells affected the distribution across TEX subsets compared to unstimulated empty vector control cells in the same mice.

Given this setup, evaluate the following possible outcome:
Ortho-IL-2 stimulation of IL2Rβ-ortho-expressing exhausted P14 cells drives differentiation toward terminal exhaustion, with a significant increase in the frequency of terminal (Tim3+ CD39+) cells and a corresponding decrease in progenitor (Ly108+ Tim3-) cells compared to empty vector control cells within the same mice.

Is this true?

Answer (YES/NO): NO